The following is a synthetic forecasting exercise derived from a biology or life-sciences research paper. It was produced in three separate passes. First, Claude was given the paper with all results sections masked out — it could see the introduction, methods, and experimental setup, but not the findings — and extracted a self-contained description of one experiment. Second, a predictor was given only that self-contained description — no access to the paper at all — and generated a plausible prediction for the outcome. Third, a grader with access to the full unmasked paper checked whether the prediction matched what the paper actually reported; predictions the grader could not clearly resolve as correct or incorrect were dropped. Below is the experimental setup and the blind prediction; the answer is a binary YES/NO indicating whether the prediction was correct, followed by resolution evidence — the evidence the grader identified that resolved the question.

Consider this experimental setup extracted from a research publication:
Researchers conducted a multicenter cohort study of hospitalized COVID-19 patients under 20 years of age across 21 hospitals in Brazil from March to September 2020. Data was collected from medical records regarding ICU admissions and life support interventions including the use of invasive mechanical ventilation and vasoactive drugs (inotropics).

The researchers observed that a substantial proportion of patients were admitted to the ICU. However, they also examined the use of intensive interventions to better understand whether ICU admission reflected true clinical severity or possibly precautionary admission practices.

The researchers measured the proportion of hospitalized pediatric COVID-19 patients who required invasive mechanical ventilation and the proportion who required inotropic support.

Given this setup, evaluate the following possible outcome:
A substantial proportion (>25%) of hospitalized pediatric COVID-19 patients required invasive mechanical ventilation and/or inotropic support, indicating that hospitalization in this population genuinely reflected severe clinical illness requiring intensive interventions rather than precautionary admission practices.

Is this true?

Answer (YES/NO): NO